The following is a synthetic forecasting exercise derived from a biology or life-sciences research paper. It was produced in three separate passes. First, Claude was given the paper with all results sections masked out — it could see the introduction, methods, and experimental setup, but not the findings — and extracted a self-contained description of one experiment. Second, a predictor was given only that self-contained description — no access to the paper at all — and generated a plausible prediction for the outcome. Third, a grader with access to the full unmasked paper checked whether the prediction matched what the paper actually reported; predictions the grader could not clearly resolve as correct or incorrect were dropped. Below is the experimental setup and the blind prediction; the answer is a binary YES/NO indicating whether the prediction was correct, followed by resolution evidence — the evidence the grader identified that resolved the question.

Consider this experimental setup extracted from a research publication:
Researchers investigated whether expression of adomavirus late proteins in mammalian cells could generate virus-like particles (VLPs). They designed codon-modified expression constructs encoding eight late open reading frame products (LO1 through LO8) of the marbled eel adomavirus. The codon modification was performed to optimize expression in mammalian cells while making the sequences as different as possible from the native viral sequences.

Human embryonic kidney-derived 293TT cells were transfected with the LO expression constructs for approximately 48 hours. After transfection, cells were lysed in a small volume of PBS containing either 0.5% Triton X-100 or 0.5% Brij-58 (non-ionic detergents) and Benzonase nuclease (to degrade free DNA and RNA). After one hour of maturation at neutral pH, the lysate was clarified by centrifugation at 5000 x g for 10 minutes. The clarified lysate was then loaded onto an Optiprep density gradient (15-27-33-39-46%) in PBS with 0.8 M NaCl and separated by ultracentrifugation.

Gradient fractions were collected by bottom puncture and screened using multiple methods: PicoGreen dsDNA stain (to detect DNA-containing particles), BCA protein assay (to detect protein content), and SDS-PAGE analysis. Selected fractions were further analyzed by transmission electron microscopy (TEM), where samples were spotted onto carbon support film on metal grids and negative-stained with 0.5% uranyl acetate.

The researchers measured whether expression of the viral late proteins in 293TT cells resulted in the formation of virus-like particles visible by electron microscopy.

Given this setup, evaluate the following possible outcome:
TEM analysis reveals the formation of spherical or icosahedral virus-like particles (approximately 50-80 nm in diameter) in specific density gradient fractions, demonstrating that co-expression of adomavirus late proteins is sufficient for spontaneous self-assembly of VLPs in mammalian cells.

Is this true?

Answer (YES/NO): NO